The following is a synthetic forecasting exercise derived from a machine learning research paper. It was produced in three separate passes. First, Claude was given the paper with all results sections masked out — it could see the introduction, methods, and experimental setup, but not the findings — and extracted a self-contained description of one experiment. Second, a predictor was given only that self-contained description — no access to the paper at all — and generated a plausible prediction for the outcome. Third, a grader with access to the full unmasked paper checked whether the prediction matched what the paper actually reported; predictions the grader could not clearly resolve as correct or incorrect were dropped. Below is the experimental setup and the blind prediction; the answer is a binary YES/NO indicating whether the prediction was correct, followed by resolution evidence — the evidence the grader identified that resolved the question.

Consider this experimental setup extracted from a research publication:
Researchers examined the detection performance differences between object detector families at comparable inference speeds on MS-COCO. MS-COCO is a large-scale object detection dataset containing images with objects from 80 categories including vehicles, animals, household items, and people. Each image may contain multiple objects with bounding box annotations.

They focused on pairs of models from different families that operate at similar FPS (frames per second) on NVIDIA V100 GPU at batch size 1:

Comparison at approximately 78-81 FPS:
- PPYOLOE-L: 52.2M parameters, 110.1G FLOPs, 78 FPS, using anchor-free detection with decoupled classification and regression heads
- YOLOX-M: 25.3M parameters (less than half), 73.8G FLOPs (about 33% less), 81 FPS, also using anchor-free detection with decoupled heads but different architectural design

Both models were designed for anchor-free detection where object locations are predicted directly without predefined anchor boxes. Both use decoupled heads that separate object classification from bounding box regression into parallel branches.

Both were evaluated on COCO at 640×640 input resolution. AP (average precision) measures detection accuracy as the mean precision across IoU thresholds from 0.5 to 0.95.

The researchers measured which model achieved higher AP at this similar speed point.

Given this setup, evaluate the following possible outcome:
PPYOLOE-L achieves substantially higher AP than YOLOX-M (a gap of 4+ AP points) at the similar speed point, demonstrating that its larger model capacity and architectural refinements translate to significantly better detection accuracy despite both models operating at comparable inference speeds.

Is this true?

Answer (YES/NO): YES